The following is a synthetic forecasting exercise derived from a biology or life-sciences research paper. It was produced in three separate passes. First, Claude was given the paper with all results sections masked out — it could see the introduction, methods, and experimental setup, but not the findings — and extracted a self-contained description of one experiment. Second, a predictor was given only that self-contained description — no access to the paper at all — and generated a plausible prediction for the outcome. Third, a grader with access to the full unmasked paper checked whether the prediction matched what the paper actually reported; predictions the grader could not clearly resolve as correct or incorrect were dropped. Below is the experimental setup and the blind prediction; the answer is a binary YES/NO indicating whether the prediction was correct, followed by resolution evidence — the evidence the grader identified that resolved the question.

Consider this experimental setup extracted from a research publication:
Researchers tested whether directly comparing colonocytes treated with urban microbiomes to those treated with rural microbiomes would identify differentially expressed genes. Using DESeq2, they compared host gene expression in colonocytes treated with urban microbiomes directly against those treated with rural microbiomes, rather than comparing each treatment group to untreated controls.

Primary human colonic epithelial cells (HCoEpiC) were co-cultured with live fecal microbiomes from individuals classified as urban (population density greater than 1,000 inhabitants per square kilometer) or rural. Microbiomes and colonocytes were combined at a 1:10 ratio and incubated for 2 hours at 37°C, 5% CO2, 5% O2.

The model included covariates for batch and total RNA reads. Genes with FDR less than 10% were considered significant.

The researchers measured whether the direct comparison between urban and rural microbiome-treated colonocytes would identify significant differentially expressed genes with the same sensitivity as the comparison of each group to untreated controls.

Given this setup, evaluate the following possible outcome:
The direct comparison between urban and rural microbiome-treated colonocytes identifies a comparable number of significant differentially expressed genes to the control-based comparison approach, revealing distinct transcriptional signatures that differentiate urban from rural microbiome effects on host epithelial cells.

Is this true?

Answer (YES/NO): NO